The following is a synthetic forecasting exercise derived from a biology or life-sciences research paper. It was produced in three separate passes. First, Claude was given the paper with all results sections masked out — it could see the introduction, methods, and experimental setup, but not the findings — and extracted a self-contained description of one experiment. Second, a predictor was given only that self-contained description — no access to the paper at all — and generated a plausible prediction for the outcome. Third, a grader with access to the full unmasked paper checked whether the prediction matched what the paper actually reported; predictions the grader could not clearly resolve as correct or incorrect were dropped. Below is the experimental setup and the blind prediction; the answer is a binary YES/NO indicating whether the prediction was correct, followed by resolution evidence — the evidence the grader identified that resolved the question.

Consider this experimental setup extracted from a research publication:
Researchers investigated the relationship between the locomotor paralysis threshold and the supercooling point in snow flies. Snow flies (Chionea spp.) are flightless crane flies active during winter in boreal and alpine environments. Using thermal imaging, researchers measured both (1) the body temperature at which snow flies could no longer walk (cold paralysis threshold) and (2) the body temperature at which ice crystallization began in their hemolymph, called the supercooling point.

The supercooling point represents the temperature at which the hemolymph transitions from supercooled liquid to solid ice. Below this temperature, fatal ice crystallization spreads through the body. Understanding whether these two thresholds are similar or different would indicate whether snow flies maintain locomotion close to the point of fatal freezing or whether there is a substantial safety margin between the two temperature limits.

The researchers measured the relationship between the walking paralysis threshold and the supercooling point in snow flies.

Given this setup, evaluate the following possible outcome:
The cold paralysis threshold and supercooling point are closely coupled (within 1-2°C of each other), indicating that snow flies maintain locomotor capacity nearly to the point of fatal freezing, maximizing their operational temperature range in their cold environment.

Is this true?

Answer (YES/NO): YES